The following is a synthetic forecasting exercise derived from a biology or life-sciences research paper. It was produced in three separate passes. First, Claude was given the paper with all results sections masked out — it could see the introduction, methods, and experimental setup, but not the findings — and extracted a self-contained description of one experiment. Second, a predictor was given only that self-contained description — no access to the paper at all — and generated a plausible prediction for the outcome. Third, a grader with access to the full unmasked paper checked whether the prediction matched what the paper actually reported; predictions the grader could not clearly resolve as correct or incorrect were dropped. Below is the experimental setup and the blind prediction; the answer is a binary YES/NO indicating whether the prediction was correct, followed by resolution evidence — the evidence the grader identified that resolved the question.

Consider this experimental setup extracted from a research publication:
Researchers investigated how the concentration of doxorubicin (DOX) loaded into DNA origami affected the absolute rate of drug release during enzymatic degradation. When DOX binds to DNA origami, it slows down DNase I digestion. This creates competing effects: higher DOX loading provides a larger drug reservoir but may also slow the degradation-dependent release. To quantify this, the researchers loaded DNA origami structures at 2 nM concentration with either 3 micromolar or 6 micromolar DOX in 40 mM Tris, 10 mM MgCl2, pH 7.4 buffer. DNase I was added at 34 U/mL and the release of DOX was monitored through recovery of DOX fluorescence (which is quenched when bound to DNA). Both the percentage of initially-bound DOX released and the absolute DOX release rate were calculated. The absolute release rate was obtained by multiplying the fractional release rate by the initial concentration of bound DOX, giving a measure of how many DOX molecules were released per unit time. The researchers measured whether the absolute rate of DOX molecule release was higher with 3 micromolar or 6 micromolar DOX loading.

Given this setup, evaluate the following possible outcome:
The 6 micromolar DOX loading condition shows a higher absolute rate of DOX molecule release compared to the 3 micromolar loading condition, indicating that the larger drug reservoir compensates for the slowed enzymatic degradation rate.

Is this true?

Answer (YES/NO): NO